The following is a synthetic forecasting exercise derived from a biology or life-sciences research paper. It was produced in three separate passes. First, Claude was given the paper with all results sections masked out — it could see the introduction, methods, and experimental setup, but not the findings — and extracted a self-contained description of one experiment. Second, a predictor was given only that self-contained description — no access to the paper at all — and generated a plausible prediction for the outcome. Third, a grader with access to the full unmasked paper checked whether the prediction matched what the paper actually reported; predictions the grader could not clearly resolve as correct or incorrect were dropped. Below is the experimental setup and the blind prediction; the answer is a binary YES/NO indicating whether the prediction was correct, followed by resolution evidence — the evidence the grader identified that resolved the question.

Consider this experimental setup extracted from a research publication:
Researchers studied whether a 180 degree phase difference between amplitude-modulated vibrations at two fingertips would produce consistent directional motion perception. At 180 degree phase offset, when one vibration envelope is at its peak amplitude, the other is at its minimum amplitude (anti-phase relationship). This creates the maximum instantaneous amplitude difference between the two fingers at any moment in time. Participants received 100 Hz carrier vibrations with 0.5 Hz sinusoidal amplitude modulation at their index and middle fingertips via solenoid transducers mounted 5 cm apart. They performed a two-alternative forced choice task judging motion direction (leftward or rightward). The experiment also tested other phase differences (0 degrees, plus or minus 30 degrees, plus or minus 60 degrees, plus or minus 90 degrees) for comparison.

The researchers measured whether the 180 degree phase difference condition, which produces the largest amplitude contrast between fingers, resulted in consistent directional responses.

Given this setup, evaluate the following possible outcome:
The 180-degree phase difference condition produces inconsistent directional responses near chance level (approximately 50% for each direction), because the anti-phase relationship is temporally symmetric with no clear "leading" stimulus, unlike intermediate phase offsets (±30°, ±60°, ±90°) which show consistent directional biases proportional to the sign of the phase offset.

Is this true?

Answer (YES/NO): NO